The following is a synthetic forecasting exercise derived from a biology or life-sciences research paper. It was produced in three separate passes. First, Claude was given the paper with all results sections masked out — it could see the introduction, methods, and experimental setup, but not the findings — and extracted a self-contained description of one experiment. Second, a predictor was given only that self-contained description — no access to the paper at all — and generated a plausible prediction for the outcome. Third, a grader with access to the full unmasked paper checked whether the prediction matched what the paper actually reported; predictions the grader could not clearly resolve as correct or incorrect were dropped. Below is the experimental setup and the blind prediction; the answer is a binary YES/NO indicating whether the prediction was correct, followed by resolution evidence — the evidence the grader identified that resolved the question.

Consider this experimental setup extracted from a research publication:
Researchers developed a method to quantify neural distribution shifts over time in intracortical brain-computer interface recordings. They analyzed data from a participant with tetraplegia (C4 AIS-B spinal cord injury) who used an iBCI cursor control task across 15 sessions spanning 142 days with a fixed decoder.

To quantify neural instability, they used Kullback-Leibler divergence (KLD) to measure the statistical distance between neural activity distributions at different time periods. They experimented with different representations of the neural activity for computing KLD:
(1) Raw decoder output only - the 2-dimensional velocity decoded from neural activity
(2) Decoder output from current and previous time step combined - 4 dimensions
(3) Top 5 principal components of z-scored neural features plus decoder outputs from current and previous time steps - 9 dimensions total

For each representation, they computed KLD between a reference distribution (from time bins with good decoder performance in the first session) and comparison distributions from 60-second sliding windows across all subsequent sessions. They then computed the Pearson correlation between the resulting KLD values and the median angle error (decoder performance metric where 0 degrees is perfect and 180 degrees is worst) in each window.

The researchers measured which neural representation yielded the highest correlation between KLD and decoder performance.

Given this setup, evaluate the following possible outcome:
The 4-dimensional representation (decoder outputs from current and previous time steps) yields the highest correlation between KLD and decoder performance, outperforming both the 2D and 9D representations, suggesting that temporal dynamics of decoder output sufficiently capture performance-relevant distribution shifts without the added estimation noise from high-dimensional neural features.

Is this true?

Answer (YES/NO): NO